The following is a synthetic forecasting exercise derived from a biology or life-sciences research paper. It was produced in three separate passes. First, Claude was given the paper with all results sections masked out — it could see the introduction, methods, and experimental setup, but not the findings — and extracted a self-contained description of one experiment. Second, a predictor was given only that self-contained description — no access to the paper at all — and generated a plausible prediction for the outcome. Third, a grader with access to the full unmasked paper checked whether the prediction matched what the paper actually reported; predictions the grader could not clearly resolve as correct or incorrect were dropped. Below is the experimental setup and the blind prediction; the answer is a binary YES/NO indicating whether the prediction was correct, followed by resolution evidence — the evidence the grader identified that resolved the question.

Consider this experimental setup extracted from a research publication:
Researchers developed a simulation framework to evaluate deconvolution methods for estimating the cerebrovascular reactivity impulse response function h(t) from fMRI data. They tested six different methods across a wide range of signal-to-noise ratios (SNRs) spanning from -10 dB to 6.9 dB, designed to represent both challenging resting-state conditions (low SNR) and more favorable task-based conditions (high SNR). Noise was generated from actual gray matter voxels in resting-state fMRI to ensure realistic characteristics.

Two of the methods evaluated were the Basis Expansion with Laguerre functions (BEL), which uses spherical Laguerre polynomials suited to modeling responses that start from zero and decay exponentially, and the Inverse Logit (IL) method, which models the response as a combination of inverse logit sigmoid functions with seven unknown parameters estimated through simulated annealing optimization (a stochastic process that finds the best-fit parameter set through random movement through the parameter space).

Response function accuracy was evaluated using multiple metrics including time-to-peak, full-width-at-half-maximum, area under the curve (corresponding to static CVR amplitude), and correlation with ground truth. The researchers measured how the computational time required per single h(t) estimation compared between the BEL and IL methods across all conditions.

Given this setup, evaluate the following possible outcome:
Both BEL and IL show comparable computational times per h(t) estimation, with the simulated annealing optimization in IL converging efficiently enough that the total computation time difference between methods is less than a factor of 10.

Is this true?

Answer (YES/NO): YES